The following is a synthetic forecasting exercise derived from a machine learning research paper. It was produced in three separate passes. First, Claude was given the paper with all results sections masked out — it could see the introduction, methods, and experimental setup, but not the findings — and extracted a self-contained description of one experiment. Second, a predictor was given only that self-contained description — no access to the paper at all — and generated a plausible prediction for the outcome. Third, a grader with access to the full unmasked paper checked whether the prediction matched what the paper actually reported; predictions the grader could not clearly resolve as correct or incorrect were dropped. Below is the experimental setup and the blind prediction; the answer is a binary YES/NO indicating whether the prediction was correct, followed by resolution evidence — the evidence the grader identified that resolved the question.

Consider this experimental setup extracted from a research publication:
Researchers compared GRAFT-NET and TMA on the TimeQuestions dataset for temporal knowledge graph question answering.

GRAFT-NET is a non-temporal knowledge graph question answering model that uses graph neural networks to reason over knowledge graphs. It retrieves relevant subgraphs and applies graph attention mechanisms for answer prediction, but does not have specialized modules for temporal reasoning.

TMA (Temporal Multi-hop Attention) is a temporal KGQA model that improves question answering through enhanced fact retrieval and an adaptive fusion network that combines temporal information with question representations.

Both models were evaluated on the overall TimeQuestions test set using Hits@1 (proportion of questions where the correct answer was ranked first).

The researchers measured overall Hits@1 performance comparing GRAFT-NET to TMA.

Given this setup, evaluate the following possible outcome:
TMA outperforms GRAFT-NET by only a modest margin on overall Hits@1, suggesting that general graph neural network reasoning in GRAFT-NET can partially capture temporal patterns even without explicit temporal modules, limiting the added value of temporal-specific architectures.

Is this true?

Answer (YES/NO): NO